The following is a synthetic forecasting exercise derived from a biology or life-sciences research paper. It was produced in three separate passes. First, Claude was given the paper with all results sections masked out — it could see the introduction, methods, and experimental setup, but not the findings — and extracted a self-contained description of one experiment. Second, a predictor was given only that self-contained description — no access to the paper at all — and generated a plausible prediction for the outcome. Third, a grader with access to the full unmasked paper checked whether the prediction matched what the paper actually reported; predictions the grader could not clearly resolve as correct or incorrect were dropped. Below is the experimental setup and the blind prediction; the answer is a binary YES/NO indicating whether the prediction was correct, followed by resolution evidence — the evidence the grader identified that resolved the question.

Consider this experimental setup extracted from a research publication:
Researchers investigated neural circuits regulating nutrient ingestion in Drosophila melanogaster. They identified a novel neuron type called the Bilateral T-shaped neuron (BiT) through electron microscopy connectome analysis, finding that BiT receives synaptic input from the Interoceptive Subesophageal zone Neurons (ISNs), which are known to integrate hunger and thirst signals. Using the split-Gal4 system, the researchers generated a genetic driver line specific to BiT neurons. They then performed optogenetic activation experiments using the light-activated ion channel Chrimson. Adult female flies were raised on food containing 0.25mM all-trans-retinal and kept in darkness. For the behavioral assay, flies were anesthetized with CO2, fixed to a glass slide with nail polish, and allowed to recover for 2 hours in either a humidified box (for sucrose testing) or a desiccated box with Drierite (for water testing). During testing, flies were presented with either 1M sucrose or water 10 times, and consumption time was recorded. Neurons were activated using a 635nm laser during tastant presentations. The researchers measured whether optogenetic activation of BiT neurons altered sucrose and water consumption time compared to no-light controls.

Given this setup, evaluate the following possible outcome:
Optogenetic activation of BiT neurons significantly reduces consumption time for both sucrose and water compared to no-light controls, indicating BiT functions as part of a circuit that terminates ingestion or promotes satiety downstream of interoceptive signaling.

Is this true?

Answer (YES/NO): NO